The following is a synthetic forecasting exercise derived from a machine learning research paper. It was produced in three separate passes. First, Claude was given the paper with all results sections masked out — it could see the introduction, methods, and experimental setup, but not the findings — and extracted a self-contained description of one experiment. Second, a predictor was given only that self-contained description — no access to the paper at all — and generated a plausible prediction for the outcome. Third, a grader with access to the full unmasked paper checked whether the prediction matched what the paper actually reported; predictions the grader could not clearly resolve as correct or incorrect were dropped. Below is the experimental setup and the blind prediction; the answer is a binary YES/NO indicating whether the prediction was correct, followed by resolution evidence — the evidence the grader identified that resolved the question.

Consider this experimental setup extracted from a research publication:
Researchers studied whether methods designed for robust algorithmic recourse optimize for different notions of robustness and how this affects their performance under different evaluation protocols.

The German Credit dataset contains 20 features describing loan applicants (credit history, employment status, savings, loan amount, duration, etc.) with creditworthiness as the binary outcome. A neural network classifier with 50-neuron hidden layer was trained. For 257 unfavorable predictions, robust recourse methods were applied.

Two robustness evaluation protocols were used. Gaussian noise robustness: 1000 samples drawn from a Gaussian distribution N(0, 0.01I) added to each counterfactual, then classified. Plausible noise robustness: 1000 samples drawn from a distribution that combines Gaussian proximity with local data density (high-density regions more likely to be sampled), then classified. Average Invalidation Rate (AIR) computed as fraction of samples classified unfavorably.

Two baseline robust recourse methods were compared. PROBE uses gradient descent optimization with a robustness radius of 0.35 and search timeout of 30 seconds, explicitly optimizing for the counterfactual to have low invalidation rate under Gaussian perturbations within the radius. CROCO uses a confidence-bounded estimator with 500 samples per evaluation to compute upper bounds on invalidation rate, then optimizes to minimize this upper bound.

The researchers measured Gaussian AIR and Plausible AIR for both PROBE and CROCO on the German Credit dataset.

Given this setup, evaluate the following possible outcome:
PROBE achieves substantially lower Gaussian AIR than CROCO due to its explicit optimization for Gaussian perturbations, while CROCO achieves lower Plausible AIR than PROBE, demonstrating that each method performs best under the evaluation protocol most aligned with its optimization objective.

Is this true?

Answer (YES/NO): NO